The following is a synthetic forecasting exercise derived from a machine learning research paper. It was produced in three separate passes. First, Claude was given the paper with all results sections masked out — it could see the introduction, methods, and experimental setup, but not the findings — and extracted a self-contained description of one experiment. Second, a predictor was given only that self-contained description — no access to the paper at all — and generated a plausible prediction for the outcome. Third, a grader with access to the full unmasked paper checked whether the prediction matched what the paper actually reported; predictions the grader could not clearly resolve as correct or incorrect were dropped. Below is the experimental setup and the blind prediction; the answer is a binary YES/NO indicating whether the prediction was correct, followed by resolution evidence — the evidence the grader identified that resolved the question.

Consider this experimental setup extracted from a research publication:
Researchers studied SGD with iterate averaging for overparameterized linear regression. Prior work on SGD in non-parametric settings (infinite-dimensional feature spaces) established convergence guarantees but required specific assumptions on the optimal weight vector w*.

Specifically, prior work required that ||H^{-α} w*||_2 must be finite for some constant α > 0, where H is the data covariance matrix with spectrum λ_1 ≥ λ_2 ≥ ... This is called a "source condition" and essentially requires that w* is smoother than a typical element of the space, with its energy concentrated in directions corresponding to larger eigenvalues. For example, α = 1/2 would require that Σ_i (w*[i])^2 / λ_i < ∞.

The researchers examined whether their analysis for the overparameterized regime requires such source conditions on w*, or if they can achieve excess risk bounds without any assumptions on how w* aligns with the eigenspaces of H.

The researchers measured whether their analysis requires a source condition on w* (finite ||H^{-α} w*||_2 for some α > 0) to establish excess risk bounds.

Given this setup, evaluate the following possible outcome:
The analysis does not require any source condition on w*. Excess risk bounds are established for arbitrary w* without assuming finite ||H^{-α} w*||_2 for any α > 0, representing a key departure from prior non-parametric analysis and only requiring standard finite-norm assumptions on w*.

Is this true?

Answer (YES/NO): YES